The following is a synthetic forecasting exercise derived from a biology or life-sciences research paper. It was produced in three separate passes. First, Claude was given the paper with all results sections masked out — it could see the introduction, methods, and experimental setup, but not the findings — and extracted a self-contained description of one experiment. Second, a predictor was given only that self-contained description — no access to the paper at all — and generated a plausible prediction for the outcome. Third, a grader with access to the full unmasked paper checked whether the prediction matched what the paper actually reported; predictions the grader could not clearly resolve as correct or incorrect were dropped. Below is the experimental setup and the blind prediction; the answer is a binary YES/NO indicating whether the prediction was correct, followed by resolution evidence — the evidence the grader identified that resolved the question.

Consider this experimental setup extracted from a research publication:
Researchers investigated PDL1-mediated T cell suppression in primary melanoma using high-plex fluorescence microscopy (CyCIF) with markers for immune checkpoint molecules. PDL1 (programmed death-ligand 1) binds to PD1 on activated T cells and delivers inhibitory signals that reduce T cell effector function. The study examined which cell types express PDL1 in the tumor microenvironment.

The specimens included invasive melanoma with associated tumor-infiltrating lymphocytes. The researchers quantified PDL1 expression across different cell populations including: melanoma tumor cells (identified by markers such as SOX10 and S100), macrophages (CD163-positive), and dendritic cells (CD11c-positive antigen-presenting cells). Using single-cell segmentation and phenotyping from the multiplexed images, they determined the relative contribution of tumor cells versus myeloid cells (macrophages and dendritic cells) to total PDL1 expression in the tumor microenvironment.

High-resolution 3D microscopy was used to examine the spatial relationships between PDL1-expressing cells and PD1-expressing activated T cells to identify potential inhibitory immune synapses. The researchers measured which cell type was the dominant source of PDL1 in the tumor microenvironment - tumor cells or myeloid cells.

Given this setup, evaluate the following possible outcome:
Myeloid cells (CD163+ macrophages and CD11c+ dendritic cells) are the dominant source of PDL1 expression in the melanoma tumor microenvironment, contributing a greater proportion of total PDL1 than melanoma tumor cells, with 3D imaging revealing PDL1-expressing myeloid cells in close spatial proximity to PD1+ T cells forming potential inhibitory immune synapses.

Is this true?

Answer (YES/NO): YES